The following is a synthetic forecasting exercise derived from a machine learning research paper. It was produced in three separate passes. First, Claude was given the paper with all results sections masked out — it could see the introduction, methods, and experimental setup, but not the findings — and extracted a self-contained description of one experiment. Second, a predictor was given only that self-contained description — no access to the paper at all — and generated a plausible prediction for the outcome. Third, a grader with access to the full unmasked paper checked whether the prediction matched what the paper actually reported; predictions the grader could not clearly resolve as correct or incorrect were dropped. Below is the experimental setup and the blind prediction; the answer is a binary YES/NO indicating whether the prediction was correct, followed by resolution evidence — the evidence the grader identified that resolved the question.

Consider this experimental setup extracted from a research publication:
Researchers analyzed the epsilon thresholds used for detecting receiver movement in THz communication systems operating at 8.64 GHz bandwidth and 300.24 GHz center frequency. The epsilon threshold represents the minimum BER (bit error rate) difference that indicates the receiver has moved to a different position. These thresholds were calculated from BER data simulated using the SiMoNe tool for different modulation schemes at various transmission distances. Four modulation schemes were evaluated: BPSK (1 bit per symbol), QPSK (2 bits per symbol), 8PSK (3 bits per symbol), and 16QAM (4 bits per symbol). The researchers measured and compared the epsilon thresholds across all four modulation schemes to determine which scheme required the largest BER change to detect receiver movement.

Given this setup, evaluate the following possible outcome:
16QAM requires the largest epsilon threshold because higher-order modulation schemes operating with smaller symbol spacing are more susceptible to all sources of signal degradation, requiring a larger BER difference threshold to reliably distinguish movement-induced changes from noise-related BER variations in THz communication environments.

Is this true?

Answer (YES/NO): NO